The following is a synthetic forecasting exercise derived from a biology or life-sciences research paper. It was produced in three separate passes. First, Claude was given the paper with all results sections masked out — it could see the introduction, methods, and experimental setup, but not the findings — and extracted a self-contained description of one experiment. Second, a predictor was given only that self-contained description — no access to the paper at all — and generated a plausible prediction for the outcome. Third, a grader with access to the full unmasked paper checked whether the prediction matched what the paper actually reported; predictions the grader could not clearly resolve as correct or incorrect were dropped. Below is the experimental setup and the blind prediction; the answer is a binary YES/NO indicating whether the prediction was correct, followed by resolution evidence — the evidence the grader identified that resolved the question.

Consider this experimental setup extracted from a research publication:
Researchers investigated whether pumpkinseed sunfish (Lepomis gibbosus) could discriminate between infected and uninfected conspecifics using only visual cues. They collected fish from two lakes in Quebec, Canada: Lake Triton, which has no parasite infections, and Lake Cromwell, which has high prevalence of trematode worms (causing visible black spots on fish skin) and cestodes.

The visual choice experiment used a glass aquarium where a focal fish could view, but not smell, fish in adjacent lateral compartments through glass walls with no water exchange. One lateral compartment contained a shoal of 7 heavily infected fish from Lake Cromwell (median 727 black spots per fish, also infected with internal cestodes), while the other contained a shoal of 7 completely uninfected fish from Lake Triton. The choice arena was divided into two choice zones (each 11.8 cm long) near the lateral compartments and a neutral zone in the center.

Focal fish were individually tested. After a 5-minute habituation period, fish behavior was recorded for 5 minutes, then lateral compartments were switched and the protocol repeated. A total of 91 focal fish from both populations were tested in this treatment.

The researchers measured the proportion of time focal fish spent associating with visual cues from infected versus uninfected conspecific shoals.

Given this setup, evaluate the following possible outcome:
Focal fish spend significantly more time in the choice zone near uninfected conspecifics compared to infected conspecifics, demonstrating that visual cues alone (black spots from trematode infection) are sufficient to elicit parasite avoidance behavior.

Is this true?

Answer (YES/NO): NO